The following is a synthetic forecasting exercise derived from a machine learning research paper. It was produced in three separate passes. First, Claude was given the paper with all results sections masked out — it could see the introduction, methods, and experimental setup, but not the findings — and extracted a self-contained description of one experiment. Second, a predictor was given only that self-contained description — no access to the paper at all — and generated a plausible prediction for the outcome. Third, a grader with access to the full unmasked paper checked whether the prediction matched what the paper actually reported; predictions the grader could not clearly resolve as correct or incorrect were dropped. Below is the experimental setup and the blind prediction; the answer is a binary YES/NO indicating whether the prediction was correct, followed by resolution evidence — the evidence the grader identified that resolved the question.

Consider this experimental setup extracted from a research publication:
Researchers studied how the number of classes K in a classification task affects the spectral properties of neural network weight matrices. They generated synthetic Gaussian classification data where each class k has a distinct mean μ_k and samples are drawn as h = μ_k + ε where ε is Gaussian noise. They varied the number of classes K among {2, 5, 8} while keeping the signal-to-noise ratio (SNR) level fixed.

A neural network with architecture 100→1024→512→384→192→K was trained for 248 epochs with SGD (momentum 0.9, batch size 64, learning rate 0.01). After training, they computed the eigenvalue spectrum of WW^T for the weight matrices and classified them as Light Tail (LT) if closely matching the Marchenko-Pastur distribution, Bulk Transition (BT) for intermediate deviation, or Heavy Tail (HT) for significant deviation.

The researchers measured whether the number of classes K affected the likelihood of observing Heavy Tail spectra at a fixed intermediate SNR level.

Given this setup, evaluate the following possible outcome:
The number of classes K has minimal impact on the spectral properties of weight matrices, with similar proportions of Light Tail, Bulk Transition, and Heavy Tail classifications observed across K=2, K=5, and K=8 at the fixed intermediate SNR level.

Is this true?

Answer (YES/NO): NO